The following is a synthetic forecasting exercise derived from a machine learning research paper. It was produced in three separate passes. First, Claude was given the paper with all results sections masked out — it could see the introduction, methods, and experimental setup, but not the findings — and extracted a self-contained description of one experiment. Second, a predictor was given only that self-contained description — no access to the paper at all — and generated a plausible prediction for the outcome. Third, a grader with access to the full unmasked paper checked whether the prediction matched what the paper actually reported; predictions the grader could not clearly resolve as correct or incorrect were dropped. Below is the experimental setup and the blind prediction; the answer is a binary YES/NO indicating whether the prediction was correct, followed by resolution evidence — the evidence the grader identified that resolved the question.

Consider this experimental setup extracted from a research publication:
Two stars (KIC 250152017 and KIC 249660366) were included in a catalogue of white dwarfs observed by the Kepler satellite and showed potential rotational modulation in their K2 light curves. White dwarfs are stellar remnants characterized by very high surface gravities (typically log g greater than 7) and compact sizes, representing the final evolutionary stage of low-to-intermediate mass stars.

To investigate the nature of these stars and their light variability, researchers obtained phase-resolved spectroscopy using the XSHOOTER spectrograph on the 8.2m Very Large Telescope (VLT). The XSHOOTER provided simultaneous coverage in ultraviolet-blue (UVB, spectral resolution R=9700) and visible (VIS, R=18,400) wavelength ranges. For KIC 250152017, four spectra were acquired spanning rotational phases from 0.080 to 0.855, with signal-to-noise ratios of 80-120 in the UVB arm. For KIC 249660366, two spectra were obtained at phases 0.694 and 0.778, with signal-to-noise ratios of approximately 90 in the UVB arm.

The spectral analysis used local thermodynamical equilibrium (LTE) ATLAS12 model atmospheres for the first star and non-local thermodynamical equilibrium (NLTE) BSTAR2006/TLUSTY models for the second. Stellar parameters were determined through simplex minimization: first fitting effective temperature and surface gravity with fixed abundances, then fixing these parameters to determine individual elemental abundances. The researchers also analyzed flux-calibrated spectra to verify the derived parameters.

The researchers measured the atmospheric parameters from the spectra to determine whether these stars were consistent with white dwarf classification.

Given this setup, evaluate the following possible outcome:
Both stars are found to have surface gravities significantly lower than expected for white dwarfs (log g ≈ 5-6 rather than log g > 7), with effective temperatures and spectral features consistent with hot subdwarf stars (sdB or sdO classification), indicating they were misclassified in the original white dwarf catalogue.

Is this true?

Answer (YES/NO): NO